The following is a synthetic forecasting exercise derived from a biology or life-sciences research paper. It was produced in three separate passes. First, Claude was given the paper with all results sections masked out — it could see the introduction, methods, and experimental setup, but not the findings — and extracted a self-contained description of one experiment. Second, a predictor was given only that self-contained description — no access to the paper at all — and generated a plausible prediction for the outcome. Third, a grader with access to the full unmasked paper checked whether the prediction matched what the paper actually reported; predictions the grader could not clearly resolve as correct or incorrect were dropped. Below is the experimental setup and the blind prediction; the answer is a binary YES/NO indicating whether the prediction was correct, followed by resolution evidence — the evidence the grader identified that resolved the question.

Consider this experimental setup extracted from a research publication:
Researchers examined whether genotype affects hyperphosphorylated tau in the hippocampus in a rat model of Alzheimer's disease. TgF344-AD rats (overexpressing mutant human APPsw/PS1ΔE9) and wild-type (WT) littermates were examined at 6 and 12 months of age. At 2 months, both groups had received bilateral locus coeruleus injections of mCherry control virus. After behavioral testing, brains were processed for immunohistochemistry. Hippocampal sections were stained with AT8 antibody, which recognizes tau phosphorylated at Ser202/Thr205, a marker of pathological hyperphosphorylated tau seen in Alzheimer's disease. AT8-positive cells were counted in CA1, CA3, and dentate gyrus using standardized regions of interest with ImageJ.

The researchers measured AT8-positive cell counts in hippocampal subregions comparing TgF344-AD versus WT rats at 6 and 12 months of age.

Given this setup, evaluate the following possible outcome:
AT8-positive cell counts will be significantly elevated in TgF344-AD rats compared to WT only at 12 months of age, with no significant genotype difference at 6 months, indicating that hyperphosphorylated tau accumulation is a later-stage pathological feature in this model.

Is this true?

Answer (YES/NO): NO